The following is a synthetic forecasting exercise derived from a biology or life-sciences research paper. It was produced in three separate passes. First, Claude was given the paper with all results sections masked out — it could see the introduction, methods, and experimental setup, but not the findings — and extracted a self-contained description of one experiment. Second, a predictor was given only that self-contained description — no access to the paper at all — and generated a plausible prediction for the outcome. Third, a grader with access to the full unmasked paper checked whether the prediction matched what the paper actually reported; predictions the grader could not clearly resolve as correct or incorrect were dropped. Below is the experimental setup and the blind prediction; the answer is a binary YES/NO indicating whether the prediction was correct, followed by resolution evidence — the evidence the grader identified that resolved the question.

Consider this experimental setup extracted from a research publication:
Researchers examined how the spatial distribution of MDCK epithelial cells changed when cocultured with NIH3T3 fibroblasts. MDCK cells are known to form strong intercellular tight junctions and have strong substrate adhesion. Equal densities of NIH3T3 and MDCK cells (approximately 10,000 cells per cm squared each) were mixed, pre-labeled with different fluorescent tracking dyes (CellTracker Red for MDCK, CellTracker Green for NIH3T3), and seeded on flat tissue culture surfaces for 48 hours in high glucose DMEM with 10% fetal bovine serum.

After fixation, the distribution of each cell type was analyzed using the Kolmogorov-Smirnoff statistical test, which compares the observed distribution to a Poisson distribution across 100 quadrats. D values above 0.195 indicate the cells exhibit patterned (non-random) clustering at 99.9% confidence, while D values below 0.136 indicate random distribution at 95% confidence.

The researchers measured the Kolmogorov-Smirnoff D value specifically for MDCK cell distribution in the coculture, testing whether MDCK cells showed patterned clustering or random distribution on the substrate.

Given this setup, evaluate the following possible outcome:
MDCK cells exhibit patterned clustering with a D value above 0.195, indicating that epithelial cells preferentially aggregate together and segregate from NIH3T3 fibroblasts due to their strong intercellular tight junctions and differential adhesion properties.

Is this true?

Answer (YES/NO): NO